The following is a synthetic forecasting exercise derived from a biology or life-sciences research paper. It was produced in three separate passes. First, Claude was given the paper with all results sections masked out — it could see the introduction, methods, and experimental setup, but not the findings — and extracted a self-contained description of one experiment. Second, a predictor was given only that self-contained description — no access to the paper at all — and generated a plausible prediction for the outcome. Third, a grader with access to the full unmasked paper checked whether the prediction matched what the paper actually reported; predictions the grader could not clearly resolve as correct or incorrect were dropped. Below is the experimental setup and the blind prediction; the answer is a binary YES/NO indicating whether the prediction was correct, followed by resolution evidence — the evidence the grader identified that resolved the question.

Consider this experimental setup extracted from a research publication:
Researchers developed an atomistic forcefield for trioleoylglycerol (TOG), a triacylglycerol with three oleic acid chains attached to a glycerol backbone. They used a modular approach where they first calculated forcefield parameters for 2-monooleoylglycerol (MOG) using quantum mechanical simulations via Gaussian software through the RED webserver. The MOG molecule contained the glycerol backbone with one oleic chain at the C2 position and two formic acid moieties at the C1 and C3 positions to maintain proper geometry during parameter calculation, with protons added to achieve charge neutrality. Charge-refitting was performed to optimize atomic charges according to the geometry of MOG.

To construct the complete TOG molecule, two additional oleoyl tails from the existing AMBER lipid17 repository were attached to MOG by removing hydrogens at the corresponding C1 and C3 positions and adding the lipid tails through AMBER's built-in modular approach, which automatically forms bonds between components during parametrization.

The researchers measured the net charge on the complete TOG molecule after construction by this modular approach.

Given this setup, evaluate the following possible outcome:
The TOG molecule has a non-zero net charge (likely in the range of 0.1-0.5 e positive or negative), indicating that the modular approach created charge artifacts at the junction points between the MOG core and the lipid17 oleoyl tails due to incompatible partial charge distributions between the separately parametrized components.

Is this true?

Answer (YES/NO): YES